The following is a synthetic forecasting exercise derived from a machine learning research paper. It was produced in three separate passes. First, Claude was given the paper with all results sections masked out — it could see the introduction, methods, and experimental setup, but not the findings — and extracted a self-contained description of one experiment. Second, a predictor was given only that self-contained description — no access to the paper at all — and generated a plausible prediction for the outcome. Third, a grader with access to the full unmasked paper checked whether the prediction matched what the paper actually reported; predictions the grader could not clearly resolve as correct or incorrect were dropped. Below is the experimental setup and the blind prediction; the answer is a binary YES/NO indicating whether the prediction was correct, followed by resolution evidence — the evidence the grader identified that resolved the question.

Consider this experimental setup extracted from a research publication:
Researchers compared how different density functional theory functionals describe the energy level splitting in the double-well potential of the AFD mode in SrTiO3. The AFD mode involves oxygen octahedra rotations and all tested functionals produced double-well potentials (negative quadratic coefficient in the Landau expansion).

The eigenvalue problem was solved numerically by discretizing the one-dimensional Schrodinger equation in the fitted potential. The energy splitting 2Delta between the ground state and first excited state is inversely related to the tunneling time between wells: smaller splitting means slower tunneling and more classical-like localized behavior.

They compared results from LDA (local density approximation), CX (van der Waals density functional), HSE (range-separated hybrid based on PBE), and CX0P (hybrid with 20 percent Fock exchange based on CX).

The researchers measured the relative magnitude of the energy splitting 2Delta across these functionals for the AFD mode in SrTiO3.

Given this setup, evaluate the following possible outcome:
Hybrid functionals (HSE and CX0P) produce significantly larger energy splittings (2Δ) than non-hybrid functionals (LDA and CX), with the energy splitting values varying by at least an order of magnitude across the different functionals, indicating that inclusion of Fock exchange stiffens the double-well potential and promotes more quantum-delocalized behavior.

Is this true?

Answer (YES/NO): YES